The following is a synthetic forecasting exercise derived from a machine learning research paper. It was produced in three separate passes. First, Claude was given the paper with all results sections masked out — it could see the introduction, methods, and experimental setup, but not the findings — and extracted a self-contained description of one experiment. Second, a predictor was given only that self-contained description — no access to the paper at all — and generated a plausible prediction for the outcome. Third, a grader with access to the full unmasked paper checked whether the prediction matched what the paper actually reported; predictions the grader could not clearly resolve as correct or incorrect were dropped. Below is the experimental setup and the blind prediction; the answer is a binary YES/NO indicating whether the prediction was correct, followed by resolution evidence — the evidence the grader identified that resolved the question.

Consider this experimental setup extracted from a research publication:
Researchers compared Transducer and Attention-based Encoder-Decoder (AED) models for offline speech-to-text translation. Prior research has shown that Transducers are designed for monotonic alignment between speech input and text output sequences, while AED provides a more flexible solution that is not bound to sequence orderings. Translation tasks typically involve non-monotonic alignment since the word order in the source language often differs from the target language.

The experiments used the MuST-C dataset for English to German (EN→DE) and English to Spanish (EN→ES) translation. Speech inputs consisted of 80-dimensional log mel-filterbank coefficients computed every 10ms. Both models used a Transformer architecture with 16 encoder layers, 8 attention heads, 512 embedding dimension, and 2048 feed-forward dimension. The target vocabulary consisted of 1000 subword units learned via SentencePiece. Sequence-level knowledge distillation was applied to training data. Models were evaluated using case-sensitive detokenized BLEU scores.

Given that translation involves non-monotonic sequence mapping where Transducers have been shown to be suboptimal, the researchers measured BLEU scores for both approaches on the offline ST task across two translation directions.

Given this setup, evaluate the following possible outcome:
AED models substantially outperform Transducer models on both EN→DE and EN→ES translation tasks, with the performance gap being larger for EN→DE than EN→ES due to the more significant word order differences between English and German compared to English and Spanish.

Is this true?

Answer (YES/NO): NO